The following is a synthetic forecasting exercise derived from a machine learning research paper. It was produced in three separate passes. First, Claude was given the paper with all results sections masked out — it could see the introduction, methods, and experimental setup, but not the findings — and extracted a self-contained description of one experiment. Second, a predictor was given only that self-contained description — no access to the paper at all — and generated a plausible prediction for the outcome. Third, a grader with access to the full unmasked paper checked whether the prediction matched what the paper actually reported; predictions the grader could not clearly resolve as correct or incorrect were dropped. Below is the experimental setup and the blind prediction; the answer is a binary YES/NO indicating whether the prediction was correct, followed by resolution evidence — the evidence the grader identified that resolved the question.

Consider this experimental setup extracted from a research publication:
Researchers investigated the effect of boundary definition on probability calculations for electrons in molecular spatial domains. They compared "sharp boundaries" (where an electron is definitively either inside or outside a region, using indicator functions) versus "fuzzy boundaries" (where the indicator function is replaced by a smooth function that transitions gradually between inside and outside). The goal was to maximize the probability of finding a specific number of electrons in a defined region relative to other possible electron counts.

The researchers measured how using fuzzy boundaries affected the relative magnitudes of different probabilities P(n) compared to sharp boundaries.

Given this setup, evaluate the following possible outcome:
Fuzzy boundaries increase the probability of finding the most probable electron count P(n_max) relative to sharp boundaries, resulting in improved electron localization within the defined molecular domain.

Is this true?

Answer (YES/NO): NO